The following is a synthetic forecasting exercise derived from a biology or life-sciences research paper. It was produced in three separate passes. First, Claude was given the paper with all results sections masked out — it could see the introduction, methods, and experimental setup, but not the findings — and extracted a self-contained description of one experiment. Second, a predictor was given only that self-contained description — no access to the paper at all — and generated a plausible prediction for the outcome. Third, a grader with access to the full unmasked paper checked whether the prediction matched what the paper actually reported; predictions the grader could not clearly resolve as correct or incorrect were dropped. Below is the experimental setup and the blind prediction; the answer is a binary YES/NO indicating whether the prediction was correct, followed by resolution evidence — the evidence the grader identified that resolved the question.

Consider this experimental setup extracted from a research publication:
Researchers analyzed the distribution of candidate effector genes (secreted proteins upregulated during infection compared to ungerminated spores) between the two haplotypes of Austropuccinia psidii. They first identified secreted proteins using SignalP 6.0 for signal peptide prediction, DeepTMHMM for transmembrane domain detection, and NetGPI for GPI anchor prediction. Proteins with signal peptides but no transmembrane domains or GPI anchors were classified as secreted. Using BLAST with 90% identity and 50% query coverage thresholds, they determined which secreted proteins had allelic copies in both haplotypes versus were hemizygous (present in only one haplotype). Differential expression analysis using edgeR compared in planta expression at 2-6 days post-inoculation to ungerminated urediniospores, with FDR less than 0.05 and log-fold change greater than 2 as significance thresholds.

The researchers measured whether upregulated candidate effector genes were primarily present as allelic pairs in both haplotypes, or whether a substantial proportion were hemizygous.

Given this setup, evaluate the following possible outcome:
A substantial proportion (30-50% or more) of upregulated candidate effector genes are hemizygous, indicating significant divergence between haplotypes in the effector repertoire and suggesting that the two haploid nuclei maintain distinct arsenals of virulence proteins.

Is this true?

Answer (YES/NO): NO